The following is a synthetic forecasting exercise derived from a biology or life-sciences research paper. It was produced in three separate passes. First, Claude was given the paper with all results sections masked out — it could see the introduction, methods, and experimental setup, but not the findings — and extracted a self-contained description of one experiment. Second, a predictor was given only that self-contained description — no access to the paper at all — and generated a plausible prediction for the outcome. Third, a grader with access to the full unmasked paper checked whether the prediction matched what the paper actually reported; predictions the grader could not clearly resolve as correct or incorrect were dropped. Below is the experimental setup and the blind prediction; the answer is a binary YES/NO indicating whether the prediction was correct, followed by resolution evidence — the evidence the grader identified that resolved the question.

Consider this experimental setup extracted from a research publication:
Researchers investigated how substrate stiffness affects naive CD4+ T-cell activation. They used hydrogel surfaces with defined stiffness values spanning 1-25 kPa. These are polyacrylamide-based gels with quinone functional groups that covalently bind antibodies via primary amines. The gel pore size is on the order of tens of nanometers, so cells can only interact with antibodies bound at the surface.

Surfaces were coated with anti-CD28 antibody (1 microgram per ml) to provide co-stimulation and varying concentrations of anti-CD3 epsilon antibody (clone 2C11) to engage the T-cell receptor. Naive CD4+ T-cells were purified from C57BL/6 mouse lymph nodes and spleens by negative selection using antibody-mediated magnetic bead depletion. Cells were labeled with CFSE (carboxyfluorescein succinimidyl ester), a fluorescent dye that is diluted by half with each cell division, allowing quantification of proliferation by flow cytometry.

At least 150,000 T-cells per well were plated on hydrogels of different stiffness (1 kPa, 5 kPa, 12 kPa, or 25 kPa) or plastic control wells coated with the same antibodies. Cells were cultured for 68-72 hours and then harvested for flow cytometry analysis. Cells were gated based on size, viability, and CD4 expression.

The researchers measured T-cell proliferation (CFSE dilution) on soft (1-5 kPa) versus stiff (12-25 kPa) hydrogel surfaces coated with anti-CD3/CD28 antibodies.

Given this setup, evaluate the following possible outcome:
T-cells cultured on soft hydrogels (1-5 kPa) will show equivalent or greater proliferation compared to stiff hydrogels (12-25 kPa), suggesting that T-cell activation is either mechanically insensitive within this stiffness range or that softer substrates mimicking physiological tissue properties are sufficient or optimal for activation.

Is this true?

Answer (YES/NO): NO